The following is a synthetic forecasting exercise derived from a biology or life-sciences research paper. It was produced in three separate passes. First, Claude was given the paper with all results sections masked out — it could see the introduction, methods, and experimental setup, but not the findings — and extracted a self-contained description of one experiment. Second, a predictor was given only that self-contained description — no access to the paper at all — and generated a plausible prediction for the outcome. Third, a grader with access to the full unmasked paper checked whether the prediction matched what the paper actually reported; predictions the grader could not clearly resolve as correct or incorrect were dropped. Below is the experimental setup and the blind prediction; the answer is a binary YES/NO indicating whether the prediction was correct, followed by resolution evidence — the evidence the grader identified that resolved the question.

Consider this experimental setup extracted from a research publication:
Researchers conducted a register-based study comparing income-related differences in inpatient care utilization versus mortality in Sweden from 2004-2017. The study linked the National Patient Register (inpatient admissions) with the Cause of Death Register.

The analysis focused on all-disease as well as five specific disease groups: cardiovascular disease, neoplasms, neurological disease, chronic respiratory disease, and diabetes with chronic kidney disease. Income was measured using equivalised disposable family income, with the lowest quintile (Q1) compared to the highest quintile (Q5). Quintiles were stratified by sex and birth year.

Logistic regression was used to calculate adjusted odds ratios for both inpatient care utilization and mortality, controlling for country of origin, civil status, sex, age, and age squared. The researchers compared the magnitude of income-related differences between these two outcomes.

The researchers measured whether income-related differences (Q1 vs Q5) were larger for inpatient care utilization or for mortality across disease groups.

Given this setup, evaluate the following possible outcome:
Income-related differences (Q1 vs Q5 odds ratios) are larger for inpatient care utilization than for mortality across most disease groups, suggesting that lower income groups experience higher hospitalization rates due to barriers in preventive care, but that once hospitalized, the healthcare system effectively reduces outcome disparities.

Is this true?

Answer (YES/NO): NO